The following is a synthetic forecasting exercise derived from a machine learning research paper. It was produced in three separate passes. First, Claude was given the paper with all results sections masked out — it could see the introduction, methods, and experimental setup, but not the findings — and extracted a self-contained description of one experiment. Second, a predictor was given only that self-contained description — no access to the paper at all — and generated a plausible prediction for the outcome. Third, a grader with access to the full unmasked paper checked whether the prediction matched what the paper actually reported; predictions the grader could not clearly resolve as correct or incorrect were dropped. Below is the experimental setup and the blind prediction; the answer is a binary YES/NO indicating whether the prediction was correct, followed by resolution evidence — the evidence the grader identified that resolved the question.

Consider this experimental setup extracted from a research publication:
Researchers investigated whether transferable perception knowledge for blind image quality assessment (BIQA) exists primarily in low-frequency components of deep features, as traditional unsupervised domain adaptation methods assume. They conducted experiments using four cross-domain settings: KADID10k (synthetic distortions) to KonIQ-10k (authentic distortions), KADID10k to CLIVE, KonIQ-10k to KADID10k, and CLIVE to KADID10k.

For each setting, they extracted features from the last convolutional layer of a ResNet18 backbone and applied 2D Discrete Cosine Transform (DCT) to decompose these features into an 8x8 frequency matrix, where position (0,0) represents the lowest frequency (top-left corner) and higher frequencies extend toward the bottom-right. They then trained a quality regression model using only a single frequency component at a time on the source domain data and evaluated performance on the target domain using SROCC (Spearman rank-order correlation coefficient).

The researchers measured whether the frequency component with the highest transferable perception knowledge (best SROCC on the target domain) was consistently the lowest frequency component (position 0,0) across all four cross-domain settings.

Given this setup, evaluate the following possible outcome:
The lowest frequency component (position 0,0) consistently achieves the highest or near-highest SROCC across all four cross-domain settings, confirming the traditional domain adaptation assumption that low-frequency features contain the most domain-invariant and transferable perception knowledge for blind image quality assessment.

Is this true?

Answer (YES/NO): NO